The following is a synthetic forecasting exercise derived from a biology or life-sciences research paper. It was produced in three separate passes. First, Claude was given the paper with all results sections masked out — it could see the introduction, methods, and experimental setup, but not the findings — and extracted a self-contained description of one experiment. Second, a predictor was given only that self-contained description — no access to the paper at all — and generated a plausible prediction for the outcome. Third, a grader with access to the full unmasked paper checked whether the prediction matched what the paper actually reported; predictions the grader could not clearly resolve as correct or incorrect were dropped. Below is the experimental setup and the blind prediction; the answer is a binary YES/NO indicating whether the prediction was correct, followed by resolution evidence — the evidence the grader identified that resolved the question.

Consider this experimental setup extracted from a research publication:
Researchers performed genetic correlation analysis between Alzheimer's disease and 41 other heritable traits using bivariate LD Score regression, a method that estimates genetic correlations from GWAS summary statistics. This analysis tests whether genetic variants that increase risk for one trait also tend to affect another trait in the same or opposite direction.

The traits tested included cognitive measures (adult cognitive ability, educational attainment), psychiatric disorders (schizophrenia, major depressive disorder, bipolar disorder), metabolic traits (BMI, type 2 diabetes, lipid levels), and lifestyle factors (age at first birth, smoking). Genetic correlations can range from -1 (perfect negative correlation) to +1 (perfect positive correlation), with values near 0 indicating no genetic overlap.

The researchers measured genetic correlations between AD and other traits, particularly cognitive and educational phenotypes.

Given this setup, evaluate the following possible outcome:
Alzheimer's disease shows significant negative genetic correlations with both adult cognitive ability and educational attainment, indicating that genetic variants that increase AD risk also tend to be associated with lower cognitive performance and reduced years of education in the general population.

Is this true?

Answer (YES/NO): YES